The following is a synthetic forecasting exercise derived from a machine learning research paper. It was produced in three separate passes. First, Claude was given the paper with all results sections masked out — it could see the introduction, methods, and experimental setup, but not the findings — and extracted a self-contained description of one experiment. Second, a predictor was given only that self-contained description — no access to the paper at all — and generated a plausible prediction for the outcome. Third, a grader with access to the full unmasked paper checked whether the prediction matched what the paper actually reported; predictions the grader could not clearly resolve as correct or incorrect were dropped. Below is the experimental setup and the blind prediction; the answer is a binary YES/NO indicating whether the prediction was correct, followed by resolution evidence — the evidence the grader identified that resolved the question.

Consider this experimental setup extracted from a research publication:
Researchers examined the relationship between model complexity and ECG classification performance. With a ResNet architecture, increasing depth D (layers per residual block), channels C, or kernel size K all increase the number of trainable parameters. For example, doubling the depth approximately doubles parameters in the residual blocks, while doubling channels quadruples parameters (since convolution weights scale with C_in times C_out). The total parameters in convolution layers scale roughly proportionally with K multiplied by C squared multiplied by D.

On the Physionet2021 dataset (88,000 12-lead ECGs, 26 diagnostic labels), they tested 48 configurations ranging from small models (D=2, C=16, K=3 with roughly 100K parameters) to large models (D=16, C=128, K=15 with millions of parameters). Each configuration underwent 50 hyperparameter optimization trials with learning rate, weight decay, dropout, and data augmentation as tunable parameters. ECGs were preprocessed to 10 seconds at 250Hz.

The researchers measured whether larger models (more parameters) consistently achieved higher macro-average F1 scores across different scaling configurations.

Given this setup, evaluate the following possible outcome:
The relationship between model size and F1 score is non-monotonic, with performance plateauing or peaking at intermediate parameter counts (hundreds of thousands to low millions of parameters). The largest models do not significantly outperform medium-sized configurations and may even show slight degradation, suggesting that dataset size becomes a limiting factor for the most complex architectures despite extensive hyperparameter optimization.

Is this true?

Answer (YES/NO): NO